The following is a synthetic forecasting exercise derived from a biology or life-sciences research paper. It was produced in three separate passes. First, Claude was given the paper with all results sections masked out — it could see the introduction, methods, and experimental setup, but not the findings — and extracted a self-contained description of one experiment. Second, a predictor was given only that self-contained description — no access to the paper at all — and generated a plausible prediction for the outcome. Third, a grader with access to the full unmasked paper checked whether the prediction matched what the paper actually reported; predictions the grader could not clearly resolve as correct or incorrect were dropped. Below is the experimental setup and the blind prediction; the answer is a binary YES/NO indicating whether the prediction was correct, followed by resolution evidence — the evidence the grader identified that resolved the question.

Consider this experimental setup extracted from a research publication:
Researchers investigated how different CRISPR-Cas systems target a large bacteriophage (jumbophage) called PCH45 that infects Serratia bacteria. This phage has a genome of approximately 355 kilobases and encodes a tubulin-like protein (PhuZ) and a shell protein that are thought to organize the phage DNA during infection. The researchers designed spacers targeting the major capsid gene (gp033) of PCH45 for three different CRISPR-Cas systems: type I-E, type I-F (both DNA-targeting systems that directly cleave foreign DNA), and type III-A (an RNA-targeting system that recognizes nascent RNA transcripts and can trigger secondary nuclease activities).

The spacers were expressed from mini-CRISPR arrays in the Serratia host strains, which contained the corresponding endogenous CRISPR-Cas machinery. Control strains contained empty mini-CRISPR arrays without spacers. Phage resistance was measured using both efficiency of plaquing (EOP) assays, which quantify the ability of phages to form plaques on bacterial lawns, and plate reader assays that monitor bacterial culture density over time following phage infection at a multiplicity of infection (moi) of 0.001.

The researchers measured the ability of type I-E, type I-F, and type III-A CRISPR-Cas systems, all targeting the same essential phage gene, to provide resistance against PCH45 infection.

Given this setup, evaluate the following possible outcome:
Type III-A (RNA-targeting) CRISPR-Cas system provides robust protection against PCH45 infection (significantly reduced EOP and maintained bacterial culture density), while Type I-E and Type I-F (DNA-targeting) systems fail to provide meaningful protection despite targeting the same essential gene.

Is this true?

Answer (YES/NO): YES